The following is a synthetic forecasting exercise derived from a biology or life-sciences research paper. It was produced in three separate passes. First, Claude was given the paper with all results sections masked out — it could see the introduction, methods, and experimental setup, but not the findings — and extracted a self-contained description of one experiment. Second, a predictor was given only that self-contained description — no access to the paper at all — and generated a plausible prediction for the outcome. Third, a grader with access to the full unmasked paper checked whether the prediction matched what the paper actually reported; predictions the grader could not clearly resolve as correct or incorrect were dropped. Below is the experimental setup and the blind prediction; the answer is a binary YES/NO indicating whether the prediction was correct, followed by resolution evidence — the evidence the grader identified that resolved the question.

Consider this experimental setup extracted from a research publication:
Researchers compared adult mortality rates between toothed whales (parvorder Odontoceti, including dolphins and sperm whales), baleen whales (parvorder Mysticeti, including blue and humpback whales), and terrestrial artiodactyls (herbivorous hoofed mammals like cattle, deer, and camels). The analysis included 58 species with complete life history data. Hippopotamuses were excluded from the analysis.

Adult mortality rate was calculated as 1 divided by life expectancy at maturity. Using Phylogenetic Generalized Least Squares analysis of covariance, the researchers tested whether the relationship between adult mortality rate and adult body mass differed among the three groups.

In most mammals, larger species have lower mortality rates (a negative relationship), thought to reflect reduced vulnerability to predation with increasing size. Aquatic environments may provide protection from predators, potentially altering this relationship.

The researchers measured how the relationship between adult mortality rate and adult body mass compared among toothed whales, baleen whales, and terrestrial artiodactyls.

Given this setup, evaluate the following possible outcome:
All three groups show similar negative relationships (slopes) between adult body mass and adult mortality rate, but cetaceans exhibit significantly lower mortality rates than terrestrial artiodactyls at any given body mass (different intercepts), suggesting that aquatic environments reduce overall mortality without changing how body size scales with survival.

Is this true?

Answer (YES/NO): NO